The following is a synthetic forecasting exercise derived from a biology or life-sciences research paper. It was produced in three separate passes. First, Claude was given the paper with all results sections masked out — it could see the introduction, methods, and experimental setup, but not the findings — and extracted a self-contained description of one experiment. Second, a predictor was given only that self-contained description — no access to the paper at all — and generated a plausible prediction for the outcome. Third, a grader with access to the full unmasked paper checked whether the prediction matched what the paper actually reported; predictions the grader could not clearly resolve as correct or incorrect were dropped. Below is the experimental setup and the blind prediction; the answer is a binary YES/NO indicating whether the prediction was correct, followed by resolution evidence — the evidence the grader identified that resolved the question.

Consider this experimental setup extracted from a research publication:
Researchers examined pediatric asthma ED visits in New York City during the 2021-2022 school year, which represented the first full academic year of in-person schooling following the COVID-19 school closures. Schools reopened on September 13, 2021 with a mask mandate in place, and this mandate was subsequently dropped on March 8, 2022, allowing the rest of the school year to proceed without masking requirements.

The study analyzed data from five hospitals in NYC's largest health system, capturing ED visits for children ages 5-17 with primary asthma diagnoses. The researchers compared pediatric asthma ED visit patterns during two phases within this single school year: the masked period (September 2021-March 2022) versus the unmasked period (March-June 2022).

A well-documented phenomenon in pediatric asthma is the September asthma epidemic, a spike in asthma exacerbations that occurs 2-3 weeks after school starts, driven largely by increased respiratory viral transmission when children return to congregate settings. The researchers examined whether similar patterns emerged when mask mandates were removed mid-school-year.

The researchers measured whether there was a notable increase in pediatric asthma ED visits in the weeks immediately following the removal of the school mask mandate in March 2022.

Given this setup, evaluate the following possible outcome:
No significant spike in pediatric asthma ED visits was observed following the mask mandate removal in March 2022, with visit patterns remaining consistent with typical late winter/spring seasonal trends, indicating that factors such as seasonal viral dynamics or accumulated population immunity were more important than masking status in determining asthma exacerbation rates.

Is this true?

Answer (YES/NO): NO